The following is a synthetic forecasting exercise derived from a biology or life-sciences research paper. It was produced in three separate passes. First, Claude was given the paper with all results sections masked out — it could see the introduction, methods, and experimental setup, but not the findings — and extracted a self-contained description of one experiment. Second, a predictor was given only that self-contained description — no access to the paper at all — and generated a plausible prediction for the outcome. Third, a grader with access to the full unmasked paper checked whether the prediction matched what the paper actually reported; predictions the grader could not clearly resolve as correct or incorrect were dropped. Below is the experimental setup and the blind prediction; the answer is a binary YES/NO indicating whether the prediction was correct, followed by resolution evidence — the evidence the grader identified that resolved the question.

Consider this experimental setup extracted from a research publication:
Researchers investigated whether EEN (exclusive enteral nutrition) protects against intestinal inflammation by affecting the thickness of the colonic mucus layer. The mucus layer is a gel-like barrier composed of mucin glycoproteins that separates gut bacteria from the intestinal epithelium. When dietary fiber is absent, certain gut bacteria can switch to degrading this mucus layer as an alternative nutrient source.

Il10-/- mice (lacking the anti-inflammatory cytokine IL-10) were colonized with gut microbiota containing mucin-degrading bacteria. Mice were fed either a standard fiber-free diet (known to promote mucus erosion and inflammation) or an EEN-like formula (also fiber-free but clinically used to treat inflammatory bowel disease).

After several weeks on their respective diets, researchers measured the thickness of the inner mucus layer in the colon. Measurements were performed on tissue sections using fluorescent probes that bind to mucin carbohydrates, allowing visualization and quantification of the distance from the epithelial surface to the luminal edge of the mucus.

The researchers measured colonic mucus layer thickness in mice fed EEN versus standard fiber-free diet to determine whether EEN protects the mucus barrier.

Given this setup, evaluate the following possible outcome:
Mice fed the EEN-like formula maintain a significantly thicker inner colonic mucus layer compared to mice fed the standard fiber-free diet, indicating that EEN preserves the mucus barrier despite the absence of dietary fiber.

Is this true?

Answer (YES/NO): NO